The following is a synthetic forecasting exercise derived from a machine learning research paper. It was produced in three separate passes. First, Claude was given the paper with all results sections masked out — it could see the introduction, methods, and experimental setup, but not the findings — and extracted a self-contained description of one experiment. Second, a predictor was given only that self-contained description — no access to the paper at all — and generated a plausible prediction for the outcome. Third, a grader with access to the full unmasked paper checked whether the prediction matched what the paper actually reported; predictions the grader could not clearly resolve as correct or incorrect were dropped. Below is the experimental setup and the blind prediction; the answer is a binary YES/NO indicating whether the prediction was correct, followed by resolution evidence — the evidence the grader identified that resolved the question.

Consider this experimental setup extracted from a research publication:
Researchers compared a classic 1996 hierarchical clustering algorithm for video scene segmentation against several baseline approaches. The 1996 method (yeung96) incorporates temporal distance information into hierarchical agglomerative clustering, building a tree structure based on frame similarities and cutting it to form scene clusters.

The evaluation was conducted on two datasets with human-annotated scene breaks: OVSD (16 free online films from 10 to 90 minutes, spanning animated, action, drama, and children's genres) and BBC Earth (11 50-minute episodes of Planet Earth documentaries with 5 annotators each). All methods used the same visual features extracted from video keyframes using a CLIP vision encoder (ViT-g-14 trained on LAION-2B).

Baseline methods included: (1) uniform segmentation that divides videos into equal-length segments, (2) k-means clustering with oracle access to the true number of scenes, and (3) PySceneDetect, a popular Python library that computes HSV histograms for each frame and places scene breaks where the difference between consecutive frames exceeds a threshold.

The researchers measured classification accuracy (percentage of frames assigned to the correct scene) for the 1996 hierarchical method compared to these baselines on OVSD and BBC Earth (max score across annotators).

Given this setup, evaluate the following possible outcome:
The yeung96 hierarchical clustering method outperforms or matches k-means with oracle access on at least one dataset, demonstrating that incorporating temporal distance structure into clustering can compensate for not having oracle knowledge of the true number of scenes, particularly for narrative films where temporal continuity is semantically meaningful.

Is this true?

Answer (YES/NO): NO